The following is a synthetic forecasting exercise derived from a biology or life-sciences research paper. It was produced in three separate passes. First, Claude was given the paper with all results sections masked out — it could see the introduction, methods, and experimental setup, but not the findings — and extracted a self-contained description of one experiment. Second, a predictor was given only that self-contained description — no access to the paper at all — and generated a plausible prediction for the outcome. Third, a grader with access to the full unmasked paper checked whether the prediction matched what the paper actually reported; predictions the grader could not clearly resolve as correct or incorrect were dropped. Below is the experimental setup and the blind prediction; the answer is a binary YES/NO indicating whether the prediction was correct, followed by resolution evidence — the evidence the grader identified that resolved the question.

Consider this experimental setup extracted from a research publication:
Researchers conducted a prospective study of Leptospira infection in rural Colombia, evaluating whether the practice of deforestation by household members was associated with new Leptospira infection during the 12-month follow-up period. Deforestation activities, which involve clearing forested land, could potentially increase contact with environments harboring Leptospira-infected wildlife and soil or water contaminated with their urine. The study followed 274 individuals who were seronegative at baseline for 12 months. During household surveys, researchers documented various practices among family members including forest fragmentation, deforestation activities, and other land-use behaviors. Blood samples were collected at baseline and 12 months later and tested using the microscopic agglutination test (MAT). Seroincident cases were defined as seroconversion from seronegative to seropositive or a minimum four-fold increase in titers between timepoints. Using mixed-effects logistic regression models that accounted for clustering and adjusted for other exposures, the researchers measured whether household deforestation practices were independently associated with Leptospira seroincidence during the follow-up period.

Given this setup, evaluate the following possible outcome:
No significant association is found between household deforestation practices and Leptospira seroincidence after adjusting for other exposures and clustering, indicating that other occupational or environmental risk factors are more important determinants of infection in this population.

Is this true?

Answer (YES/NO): YES